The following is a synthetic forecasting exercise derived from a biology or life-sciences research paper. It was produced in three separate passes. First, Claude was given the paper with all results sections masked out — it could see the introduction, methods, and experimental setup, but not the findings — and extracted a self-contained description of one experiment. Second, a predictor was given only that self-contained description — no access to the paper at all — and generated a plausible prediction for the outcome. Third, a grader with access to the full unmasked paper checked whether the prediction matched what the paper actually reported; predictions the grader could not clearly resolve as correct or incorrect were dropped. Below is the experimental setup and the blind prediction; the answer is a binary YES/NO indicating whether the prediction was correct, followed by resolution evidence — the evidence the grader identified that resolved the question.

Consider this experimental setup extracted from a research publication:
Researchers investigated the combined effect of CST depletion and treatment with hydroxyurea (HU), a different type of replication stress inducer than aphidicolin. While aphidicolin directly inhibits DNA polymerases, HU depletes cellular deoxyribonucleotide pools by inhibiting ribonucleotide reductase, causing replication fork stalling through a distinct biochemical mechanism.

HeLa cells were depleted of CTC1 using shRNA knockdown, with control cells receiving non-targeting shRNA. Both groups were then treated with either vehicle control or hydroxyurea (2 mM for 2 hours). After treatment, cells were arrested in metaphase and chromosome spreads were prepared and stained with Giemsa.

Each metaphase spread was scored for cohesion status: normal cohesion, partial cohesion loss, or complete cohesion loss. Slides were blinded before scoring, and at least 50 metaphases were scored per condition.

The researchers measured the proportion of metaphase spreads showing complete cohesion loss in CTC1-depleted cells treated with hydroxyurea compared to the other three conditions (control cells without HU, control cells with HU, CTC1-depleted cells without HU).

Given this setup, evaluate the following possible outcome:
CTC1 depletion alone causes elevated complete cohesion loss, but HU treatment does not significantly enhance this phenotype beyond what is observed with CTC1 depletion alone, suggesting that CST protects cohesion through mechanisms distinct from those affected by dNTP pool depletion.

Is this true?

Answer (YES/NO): NO